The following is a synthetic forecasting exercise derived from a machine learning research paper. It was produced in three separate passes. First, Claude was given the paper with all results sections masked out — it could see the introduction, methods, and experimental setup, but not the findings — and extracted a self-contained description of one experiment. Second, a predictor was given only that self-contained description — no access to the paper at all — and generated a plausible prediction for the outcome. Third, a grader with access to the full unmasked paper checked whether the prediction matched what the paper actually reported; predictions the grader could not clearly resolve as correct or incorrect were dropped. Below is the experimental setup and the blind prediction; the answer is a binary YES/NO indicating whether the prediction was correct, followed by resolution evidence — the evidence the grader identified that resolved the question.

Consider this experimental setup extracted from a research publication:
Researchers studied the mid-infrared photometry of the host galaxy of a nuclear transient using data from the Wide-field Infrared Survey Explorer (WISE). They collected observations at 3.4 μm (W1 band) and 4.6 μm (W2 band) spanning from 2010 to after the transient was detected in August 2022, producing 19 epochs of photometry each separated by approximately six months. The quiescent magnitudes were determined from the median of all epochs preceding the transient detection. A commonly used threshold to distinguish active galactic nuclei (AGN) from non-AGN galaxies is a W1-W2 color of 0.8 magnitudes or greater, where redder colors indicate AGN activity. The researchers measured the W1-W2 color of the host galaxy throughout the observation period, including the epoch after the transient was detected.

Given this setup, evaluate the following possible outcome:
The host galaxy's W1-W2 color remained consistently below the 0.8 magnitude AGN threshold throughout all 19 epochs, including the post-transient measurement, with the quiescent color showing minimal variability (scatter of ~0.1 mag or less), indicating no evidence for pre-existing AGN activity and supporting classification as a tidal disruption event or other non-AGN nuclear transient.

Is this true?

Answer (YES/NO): YES